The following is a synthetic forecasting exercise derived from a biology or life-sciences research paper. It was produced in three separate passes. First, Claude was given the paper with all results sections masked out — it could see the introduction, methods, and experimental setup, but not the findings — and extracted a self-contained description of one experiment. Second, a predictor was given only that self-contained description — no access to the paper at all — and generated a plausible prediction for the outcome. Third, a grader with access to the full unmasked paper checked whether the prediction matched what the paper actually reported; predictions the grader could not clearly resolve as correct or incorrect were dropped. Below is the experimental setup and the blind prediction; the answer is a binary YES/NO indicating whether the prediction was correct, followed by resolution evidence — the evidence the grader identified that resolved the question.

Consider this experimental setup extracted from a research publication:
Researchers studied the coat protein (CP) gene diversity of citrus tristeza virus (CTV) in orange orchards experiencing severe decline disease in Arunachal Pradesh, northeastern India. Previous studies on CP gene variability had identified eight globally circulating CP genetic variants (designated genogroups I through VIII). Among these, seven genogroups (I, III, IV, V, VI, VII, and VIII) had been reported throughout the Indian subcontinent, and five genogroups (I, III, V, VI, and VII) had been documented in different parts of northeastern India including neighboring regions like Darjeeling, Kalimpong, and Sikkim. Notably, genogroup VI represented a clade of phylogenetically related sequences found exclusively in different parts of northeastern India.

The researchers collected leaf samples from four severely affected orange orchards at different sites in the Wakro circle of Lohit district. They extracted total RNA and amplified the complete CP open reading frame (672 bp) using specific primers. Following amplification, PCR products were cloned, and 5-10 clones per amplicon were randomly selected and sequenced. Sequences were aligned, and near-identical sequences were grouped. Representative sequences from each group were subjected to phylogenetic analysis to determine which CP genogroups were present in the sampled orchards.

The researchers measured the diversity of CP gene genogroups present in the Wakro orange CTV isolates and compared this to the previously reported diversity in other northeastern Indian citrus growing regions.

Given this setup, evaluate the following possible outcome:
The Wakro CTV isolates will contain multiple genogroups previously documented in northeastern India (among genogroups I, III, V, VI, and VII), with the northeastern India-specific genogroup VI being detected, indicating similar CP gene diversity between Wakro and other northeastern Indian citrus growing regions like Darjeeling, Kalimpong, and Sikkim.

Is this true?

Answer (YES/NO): NO